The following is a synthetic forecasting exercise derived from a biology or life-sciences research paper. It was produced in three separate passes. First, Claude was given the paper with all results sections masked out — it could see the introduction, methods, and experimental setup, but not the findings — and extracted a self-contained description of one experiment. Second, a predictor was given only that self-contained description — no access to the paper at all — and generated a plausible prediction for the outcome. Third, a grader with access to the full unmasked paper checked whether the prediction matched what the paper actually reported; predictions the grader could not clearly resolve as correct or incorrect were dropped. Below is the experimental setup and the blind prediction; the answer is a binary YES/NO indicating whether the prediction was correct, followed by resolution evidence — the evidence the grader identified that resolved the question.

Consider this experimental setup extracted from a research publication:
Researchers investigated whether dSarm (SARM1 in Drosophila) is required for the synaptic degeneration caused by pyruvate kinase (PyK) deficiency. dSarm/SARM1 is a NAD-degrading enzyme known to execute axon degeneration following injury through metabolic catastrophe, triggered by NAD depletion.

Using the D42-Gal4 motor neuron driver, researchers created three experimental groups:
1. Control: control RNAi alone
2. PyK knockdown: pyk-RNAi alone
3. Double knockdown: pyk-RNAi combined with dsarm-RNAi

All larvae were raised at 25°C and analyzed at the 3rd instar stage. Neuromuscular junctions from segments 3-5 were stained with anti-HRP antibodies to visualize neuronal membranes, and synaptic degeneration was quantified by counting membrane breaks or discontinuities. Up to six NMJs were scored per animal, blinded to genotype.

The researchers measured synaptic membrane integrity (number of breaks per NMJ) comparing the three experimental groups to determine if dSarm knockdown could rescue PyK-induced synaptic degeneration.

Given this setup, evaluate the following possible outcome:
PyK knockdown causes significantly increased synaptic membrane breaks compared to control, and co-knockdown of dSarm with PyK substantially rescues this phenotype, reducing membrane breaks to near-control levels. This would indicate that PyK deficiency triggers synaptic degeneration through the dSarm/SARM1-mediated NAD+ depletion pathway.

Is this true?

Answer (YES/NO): NO